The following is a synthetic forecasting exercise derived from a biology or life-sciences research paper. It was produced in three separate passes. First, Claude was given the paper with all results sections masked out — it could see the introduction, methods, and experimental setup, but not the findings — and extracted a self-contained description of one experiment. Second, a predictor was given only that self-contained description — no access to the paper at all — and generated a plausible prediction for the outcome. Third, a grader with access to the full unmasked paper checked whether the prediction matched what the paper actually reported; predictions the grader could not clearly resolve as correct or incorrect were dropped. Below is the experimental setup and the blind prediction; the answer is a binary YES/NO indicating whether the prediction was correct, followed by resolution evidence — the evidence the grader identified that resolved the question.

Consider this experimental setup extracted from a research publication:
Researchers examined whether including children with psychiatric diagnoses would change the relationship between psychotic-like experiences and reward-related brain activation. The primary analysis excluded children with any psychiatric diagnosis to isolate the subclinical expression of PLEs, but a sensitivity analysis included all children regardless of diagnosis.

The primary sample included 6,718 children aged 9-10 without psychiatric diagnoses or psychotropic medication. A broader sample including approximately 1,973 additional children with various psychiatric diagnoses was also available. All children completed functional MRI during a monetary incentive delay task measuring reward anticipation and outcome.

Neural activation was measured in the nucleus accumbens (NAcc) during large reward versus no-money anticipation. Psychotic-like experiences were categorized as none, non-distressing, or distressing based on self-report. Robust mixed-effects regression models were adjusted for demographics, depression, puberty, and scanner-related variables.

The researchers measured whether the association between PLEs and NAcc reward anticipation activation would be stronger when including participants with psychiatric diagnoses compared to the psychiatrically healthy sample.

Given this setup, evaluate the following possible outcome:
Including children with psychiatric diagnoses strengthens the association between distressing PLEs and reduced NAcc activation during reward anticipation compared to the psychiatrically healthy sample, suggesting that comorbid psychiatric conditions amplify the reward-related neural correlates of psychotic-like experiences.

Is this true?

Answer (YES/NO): NO